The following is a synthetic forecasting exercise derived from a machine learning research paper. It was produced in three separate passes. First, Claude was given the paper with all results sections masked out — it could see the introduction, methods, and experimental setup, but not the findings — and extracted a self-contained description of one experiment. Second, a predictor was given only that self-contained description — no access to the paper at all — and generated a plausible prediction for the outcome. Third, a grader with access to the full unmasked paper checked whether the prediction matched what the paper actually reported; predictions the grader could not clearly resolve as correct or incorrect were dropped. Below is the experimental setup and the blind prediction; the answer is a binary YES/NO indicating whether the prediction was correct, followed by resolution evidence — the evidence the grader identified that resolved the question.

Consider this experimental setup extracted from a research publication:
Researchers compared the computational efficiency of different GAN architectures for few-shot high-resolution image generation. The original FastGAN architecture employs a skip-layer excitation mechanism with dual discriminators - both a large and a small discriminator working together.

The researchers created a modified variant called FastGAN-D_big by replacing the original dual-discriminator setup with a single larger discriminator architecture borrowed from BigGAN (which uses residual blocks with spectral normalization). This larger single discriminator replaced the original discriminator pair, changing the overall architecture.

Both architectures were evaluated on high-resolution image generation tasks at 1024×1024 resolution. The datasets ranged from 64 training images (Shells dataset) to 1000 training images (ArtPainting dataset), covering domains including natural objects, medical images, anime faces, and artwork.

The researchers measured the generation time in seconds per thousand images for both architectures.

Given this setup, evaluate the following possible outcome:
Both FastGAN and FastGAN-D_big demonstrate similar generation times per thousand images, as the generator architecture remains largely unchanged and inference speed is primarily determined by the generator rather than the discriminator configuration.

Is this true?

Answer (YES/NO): YES